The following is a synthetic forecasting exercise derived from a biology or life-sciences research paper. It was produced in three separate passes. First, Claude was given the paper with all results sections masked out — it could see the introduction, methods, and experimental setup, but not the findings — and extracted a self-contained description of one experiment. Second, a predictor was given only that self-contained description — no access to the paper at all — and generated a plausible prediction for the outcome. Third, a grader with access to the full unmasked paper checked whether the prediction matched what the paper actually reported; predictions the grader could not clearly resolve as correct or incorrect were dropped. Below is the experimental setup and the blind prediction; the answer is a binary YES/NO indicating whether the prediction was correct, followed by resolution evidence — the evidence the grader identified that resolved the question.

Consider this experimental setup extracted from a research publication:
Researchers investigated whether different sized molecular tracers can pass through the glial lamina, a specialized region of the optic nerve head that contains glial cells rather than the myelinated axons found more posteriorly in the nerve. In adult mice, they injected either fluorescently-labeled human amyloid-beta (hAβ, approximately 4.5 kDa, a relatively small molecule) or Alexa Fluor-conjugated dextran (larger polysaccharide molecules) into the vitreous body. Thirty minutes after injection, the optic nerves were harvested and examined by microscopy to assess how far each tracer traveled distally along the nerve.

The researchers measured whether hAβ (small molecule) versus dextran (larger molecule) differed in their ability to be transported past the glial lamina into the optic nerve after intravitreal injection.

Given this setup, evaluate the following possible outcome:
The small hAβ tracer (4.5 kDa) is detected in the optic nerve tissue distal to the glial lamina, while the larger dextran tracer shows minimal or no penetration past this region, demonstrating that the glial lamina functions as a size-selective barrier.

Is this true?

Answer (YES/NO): NO